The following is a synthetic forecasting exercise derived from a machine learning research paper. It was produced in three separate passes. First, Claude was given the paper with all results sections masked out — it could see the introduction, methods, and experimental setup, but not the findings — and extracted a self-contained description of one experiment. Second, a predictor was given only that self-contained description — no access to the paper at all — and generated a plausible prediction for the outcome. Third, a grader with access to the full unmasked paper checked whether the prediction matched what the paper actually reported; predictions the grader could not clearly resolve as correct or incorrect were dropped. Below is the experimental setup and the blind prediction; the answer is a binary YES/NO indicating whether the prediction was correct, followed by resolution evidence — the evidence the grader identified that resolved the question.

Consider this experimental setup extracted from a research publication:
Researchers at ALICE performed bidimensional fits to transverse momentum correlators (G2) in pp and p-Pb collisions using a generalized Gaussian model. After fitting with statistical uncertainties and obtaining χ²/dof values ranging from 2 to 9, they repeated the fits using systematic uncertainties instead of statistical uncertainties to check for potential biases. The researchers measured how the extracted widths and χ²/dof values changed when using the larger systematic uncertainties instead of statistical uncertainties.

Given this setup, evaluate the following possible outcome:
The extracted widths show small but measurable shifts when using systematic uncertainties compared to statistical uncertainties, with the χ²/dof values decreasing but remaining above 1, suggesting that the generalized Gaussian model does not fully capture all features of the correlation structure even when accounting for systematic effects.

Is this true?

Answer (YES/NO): NO